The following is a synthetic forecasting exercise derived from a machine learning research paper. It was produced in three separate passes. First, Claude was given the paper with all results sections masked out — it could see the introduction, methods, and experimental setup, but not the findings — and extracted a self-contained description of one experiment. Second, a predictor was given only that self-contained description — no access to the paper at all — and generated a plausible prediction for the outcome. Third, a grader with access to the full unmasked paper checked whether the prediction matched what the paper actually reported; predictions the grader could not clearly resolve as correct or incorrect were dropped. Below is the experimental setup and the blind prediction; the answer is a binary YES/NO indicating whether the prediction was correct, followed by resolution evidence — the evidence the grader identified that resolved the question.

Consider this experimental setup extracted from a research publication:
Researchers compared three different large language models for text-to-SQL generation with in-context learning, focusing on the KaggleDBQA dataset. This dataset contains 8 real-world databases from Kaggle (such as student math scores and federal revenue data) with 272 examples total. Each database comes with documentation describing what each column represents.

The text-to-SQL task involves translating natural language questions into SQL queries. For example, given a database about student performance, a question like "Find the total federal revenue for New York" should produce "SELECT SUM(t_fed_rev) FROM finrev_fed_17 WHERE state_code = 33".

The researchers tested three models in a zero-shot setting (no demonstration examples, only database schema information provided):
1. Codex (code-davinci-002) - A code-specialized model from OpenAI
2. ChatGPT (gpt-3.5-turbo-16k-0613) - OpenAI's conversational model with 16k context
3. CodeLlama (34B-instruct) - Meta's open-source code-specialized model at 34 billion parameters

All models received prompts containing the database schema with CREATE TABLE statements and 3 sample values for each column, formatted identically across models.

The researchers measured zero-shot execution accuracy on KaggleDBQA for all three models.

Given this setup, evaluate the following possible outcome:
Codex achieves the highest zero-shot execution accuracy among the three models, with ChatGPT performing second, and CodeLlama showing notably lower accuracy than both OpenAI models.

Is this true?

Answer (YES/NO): YES